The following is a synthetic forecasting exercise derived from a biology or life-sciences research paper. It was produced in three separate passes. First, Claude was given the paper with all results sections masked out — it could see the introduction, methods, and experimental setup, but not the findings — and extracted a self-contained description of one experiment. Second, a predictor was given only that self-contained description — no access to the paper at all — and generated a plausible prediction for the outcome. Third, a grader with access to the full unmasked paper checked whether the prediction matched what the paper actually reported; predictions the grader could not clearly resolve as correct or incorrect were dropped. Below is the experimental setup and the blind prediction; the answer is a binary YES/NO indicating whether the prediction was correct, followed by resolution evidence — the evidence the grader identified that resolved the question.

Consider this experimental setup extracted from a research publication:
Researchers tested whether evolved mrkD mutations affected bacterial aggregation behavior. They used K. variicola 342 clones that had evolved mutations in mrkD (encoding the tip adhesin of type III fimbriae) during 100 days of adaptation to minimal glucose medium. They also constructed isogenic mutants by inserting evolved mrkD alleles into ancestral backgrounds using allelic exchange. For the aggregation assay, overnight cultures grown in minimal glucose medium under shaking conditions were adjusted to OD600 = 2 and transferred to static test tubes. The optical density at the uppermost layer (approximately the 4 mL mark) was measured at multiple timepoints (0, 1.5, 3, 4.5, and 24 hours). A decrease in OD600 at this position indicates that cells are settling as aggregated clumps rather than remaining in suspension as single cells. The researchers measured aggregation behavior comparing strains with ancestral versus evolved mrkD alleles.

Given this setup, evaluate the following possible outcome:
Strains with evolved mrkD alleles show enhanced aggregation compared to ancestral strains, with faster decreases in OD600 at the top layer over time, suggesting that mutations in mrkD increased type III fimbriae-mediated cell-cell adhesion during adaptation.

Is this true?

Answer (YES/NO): NO